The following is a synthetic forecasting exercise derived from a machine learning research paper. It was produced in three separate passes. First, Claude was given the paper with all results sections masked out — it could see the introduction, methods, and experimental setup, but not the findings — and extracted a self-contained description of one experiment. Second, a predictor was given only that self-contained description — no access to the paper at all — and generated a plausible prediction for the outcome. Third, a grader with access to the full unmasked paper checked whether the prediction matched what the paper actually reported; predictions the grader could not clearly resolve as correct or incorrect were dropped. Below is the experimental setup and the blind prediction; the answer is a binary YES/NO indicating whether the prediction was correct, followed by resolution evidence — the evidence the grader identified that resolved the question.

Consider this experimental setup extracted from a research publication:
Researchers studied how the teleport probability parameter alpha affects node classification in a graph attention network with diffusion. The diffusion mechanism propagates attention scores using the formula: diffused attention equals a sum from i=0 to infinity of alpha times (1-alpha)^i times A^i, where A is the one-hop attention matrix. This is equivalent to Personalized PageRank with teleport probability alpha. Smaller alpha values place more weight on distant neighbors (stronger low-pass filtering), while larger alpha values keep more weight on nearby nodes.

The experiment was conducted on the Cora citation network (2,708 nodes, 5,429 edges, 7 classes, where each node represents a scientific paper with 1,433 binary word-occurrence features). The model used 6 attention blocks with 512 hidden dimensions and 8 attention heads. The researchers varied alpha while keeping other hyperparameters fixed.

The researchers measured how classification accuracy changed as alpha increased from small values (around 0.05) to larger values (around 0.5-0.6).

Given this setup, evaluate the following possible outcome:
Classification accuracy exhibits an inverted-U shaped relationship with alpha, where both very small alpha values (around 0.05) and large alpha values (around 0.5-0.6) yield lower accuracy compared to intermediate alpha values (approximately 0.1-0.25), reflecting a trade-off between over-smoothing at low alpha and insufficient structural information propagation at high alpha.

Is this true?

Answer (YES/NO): YES